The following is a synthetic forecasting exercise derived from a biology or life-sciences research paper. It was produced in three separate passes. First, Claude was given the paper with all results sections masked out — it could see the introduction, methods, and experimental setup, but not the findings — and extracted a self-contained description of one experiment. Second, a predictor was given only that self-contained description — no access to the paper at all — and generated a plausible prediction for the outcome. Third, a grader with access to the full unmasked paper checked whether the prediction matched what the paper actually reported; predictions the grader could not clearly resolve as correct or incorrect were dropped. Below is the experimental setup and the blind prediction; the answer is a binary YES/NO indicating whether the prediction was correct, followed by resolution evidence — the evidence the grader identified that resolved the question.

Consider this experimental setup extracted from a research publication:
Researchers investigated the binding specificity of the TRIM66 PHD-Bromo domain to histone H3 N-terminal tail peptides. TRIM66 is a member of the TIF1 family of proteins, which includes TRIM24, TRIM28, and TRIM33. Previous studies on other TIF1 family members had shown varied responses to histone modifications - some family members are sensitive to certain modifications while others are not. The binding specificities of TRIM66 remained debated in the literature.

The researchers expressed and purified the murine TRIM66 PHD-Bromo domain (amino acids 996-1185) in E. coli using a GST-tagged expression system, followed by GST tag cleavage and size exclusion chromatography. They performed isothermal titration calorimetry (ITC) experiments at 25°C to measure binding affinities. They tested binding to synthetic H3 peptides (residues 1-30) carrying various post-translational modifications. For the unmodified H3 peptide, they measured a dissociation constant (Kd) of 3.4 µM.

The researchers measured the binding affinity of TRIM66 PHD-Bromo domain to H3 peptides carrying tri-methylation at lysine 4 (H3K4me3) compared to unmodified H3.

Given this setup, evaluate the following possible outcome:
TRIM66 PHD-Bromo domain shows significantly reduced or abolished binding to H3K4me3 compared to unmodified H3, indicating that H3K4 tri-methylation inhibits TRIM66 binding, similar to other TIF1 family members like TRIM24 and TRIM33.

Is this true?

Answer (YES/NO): YES